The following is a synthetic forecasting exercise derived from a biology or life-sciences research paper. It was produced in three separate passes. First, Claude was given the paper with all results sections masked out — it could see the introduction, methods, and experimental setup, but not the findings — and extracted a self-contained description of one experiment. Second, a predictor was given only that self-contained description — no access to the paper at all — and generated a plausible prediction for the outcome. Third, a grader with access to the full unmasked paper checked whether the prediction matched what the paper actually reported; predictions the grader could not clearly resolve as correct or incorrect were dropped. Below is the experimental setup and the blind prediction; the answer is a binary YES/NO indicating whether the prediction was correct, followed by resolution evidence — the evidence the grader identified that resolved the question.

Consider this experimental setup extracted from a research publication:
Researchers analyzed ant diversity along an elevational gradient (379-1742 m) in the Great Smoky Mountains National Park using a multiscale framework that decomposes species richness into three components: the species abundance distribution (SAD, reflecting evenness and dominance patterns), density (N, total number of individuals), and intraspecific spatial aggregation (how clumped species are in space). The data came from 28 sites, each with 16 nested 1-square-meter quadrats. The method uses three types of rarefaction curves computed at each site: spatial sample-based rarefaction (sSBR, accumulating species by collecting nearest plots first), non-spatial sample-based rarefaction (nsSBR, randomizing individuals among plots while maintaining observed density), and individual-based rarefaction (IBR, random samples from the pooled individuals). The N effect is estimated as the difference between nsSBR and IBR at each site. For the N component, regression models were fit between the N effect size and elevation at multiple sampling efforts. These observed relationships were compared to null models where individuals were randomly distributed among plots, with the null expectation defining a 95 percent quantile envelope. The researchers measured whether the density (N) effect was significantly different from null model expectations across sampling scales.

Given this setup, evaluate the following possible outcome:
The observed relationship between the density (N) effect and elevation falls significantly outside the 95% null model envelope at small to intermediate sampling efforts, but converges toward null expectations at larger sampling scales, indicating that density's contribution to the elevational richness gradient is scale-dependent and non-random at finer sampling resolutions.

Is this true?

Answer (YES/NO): NO